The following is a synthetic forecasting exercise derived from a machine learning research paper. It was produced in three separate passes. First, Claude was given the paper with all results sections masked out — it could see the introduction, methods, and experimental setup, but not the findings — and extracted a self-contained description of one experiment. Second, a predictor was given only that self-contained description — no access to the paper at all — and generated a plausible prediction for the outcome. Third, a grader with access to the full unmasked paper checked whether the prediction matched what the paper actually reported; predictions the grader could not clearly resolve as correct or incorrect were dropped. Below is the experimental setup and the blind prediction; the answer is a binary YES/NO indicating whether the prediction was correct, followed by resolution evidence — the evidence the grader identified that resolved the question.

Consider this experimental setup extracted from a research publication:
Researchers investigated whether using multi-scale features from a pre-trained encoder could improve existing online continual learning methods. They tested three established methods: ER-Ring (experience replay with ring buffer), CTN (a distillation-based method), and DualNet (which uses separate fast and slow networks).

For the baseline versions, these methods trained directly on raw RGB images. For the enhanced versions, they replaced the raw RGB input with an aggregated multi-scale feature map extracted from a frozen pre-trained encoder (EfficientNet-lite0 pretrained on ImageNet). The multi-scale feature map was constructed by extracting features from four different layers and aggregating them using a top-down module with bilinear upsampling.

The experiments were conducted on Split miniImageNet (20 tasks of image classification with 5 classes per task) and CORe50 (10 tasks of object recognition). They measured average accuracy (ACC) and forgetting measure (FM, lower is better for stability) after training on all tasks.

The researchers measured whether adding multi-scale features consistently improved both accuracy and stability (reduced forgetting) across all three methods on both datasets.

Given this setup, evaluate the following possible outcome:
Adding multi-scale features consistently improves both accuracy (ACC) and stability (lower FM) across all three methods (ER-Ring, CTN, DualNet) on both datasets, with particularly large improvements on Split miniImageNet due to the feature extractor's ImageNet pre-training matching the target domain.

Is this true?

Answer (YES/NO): NO